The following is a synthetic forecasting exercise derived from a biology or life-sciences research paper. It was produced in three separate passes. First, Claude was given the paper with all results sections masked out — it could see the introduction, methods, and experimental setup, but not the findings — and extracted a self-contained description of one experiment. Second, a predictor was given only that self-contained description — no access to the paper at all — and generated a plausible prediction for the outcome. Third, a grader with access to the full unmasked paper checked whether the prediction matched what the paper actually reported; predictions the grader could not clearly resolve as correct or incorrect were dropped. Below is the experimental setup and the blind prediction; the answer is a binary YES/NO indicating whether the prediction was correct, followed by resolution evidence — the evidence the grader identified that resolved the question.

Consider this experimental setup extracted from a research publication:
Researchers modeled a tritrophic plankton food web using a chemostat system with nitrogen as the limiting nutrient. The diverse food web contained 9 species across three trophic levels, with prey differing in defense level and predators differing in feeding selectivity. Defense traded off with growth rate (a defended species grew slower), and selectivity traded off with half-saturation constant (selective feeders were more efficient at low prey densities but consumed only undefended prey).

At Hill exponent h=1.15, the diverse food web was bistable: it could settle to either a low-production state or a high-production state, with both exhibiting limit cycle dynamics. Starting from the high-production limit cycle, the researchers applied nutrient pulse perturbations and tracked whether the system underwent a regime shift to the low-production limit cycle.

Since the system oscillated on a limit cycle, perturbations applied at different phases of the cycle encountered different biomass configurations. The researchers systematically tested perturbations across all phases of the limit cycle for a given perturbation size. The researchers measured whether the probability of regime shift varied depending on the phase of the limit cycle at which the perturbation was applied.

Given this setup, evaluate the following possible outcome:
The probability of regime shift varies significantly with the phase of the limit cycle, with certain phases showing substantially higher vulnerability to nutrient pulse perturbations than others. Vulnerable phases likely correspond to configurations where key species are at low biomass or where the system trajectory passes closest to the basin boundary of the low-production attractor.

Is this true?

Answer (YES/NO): YES